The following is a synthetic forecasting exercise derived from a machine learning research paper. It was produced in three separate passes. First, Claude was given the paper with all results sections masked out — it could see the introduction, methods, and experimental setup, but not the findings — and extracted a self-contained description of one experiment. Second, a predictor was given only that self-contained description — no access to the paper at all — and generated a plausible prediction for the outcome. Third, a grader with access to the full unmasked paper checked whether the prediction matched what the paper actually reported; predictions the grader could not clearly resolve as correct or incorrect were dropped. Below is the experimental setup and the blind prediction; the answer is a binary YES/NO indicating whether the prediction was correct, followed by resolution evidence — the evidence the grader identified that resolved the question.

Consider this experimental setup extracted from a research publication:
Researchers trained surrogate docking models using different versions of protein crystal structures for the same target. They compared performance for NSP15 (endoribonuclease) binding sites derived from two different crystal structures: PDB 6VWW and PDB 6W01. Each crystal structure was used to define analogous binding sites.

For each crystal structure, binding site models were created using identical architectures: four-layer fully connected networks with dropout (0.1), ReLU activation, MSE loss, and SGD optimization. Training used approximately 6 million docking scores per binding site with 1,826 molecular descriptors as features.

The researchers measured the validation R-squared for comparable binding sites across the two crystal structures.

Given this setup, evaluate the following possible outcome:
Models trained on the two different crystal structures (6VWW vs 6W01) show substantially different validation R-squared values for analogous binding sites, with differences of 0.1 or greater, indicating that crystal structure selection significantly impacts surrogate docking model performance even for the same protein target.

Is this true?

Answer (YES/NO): NO